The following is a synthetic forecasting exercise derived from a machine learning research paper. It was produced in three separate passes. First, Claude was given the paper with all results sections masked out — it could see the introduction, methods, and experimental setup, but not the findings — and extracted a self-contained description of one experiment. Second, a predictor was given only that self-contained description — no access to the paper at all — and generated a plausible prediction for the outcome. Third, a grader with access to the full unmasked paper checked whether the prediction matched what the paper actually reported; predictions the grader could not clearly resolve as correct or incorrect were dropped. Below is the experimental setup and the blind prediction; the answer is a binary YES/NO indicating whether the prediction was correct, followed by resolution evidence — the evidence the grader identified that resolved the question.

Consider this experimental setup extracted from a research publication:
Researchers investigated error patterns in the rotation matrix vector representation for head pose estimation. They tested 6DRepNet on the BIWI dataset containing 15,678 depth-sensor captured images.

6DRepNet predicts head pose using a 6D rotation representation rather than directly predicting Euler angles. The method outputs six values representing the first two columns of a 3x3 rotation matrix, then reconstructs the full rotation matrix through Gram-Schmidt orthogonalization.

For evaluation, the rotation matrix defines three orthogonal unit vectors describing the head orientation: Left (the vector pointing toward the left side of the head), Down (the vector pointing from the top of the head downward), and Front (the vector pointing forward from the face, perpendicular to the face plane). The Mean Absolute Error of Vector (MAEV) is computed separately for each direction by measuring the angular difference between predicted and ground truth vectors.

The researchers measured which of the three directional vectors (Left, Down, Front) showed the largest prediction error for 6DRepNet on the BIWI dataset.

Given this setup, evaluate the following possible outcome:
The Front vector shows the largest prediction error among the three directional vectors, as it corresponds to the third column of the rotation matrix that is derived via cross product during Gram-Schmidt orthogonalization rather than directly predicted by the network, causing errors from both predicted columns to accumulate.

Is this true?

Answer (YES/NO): YES